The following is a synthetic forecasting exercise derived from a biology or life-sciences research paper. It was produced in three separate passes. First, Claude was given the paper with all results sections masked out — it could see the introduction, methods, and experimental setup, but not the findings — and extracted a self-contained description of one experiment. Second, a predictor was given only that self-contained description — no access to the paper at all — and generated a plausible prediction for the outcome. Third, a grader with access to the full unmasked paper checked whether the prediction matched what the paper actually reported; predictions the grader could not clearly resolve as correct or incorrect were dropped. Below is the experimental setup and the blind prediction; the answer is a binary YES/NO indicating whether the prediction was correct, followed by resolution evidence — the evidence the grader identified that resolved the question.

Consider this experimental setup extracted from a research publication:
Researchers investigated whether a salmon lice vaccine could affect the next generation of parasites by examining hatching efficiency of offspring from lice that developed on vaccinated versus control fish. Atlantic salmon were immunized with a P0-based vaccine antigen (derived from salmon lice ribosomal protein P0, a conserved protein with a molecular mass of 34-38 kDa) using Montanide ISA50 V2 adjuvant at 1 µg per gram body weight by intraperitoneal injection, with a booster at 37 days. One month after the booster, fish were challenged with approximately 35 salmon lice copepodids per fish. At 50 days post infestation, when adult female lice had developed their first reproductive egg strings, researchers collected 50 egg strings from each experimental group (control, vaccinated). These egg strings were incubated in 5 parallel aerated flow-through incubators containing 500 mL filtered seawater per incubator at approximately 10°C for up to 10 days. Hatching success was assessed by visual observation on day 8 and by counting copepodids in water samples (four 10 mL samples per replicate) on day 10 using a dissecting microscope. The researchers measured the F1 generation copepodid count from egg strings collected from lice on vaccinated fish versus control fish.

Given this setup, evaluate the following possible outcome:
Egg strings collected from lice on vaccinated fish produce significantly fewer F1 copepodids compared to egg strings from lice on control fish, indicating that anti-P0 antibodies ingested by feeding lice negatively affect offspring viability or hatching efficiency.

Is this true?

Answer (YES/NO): NO